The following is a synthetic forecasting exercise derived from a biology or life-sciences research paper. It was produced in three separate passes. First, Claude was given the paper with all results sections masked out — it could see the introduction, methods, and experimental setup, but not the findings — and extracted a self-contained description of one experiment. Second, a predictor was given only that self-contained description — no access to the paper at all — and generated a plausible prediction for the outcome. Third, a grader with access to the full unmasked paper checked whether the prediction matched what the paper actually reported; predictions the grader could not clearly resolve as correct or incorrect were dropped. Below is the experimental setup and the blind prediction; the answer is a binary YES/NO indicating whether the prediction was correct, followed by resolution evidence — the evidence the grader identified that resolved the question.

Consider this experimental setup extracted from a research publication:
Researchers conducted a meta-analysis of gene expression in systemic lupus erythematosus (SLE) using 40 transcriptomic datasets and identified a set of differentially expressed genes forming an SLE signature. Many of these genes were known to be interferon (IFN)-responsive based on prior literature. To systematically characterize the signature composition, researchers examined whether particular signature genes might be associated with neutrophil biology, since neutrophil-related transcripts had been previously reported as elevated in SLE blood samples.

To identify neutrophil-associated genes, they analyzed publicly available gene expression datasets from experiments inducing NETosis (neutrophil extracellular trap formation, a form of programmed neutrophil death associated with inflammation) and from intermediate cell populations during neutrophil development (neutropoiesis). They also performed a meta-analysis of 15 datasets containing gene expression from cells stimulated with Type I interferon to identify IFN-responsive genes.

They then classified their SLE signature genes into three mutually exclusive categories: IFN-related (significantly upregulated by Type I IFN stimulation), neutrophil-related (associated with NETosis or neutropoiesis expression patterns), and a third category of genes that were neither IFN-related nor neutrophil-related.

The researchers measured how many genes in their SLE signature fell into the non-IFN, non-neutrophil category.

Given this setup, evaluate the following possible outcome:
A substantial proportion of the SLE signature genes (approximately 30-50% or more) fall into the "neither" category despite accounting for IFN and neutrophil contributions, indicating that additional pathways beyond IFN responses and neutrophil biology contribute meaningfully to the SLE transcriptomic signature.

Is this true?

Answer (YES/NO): NO